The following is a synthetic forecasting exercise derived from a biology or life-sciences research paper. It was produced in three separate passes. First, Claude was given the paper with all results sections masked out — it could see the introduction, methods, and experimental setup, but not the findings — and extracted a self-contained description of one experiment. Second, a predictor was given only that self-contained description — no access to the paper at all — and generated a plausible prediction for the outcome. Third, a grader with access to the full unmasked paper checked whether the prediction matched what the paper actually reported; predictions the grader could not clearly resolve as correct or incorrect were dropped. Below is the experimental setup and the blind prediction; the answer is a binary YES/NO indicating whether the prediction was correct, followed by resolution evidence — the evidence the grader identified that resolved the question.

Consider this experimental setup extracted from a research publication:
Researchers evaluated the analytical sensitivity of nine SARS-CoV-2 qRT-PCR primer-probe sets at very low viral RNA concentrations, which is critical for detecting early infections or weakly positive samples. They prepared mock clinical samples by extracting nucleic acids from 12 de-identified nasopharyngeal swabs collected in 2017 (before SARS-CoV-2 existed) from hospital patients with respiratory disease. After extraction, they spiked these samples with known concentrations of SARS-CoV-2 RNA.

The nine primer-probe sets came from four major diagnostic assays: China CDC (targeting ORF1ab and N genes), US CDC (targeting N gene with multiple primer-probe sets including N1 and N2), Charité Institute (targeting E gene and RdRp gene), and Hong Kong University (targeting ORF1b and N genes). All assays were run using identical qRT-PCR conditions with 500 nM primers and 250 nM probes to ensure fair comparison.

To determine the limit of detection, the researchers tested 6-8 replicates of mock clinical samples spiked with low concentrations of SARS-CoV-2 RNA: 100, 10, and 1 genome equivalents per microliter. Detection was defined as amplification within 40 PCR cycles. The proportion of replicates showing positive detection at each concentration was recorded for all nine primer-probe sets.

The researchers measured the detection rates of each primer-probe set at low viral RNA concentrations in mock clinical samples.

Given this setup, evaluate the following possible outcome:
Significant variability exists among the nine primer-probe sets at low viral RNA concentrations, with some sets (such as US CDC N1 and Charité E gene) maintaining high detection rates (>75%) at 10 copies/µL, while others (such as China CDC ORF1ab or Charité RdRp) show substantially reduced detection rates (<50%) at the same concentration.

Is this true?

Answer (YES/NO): NO